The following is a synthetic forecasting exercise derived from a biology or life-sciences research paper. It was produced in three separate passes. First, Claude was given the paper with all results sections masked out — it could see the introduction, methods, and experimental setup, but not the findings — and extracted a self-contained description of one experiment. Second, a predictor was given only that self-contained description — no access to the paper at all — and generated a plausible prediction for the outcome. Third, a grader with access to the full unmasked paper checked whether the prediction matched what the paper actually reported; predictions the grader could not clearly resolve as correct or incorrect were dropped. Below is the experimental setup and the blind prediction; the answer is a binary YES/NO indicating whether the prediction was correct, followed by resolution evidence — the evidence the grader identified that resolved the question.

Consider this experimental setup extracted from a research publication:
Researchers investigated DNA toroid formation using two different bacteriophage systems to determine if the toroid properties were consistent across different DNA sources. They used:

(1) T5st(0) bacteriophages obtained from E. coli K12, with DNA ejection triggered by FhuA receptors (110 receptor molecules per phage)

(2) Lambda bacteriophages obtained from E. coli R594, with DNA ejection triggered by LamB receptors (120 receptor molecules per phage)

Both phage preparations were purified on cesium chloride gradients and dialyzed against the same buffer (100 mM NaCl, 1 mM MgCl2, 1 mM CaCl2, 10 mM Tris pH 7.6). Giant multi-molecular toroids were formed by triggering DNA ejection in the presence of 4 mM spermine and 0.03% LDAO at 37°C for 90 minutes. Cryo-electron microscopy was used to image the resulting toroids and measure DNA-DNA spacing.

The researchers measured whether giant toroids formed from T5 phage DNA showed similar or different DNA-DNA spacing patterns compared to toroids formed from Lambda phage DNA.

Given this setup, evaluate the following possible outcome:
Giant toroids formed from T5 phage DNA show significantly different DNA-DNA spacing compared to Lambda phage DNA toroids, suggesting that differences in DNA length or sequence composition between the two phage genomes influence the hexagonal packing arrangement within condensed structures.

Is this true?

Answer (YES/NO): NO